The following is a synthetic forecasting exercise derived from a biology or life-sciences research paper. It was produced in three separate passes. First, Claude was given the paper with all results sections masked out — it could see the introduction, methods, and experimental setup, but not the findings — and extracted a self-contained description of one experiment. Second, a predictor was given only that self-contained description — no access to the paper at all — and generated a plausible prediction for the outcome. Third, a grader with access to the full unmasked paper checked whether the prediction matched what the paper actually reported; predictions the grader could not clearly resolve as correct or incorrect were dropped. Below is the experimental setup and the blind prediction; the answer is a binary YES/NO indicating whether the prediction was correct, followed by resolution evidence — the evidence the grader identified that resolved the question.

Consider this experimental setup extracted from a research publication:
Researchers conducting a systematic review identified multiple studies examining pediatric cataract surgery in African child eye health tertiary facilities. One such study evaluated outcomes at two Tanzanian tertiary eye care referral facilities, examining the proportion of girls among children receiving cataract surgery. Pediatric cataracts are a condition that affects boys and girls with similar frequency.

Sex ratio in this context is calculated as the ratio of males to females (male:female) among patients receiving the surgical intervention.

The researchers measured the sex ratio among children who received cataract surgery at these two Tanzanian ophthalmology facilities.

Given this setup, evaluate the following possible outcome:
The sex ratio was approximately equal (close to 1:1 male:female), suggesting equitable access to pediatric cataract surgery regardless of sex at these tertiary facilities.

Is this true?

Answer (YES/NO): NO